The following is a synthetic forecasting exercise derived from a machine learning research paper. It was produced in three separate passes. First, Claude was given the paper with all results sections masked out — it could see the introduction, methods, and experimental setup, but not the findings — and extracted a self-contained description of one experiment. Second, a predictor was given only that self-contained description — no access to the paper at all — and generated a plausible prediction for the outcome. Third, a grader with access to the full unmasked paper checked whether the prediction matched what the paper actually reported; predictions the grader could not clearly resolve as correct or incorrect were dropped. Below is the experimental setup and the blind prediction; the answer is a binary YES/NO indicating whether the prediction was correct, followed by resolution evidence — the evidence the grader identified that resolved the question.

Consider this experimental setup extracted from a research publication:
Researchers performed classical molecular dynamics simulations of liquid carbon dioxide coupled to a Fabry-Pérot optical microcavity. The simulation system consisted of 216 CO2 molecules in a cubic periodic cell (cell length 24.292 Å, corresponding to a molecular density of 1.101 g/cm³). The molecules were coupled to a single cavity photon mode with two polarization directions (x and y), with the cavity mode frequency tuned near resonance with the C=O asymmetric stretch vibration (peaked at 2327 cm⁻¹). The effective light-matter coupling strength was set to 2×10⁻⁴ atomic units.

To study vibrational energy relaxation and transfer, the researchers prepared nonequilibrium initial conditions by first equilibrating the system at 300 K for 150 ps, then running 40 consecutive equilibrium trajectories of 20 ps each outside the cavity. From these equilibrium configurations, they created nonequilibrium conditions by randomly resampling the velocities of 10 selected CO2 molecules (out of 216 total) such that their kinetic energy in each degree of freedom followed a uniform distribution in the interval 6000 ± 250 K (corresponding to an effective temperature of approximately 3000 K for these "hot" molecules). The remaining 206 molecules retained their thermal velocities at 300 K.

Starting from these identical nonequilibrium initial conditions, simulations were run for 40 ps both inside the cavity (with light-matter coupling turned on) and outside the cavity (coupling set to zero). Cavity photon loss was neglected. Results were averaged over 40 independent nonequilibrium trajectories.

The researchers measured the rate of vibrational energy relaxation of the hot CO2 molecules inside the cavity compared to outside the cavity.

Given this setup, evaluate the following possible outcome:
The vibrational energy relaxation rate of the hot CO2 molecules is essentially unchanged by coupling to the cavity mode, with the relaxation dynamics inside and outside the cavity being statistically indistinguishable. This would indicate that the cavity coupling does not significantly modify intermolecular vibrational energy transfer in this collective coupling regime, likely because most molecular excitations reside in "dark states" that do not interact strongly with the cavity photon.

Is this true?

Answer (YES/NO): NO